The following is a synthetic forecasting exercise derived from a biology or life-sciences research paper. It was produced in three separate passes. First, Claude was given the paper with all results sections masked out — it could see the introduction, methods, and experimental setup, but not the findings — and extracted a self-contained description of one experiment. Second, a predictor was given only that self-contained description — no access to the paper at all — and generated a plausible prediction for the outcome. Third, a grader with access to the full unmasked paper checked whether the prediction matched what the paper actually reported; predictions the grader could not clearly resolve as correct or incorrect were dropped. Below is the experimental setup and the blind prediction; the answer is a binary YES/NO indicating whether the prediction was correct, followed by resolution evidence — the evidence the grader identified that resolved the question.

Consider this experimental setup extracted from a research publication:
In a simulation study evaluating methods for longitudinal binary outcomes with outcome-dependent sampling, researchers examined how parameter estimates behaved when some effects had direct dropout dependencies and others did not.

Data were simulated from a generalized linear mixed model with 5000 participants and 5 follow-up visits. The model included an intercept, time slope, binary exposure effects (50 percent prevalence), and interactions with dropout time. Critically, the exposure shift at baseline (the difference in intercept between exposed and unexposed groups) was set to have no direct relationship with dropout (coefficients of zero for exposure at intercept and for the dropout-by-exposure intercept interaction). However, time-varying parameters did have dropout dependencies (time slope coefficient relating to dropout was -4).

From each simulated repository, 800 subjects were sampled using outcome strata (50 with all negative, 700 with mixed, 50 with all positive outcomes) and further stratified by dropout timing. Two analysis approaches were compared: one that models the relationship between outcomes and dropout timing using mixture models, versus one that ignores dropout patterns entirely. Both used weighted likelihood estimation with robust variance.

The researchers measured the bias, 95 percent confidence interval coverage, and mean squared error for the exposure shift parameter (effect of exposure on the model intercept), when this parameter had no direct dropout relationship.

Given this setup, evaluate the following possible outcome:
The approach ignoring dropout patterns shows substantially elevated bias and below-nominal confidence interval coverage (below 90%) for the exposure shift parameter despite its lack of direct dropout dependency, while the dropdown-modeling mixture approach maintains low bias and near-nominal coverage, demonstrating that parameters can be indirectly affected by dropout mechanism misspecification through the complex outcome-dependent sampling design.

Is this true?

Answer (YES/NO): NO